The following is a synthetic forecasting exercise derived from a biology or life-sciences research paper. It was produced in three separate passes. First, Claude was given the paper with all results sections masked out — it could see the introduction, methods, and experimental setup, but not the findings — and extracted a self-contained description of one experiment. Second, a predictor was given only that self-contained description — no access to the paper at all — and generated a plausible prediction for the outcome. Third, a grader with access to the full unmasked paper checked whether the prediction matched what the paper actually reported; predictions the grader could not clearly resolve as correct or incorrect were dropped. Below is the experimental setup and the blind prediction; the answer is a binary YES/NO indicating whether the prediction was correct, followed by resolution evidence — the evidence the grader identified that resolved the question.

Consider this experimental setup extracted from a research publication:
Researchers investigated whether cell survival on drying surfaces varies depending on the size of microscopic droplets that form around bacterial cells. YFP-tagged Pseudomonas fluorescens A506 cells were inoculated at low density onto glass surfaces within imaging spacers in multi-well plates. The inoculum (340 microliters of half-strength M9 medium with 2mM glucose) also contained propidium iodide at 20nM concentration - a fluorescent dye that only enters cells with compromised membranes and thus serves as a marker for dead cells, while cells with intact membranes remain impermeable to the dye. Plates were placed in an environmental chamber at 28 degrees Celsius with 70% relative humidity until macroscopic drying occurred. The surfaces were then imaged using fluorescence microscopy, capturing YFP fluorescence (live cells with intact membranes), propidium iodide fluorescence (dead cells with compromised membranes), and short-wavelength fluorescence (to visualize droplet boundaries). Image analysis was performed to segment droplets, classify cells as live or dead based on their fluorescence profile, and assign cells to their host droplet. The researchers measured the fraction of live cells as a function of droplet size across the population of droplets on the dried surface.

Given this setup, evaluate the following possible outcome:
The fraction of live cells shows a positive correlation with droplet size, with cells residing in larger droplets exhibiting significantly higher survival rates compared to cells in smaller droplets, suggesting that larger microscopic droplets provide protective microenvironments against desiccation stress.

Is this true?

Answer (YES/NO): YES